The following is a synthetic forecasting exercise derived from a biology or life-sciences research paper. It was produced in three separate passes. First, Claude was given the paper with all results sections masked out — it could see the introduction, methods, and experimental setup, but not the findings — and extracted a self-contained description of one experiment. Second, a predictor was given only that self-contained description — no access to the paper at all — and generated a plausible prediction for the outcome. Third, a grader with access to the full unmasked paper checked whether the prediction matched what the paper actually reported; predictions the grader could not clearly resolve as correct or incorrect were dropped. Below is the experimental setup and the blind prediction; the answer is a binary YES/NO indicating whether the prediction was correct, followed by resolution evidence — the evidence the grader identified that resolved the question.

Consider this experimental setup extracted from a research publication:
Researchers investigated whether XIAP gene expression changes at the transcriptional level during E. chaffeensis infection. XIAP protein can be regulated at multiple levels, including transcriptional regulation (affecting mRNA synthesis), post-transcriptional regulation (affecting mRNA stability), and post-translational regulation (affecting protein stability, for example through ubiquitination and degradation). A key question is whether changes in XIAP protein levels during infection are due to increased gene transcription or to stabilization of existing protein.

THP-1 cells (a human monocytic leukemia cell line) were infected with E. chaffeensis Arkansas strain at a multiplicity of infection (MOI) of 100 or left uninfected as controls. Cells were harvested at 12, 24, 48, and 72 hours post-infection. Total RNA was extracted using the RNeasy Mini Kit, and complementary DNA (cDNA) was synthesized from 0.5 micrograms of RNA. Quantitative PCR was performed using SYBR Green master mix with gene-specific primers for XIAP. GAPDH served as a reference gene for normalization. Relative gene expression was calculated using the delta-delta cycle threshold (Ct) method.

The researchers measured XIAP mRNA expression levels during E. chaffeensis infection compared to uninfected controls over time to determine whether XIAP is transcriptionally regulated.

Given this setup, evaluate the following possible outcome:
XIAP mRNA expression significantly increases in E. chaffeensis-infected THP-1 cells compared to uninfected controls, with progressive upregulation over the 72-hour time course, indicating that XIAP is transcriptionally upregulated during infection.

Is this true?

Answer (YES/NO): YES